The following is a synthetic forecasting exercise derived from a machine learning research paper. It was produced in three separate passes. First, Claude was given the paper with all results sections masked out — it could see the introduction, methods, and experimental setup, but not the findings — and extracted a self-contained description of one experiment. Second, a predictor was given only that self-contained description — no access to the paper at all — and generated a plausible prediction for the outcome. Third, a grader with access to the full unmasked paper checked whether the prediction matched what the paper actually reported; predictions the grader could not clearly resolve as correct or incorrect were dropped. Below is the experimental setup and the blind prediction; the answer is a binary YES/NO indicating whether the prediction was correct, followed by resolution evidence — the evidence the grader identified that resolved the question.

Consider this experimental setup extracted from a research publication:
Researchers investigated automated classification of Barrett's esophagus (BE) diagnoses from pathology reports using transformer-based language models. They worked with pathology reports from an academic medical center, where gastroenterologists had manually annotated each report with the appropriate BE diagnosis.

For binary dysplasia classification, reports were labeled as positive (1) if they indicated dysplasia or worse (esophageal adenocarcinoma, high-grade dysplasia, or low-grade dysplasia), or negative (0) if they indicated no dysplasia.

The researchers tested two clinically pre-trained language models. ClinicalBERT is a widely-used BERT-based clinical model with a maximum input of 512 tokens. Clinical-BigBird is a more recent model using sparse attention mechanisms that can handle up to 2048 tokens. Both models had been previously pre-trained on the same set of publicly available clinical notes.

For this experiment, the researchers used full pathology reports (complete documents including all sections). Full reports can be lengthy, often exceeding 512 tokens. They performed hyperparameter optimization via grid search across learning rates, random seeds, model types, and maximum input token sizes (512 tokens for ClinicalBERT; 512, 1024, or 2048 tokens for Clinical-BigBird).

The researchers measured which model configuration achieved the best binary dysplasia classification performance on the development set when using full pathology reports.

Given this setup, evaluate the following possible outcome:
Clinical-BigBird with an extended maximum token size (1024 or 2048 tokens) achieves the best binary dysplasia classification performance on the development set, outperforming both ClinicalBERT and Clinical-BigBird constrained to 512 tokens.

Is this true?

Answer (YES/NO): NO